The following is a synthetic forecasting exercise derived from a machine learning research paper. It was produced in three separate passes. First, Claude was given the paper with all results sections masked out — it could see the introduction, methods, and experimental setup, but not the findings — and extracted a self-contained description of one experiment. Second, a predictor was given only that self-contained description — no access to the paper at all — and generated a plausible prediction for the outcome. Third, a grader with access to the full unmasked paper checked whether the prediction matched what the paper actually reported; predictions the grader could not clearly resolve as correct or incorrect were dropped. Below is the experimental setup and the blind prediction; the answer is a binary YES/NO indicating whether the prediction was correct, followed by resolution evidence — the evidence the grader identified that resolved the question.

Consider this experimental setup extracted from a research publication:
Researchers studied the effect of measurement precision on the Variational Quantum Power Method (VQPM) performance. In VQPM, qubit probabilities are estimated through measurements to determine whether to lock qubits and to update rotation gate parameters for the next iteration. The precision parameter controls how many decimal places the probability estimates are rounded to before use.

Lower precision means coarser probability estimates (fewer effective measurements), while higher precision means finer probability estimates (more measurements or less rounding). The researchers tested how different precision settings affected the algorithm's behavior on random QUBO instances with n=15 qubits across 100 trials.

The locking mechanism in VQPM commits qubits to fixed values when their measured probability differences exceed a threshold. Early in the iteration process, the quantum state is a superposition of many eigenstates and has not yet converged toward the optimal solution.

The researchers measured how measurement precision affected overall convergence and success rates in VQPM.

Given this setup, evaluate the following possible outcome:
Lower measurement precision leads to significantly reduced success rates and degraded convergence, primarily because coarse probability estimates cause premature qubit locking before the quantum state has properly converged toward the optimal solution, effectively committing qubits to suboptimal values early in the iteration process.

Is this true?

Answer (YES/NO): NO